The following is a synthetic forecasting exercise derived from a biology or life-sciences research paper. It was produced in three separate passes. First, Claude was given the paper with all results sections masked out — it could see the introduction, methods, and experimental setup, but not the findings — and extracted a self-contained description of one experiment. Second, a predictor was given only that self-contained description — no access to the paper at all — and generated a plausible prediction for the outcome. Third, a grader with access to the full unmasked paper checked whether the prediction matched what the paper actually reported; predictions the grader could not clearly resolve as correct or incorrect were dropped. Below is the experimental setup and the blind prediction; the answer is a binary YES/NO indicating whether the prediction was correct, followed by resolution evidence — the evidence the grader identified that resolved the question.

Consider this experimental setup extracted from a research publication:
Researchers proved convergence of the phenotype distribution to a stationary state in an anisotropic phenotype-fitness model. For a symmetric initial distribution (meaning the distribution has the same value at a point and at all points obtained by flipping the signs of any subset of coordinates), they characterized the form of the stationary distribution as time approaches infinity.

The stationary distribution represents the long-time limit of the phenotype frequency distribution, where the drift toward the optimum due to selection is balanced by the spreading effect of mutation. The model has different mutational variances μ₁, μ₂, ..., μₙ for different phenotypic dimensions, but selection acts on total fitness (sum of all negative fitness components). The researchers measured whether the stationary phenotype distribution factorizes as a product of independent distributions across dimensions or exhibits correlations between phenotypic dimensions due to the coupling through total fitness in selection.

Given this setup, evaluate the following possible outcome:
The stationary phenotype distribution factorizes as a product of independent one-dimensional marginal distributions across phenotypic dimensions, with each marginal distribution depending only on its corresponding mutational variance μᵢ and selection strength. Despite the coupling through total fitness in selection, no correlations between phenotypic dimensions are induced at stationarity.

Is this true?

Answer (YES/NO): YES